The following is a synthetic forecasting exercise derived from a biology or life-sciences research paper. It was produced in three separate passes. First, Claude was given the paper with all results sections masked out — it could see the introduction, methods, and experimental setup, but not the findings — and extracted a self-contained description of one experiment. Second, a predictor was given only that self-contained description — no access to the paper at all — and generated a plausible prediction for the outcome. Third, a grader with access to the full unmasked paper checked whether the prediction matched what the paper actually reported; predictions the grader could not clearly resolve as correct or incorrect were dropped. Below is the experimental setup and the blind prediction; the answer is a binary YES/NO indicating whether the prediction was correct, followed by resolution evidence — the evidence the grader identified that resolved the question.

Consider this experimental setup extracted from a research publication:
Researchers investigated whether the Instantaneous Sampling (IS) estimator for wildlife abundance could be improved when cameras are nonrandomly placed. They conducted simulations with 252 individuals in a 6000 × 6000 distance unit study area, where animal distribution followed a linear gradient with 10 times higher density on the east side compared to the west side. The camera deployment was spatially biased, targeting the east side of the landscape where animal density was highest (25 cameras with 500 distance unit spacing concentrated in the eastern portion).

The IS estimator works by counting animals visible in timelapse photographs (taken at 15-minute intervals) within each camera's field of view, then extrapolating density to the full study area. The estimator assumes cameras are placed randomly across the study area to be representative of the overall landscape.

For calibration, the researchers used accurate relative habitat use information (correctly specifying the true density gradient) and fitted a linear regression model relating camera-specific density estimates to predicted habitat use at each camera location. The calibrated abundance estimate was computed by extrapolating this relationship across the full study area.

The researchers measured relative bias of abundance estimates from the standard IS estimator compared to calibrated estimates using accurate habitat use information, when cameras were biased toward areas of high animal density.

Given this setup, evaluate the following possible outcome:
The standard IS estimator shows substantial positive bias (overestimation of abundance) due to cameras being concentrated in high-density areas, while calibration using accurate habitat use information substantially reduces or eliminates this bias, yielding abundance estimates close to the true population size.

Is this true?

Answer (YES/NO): NO